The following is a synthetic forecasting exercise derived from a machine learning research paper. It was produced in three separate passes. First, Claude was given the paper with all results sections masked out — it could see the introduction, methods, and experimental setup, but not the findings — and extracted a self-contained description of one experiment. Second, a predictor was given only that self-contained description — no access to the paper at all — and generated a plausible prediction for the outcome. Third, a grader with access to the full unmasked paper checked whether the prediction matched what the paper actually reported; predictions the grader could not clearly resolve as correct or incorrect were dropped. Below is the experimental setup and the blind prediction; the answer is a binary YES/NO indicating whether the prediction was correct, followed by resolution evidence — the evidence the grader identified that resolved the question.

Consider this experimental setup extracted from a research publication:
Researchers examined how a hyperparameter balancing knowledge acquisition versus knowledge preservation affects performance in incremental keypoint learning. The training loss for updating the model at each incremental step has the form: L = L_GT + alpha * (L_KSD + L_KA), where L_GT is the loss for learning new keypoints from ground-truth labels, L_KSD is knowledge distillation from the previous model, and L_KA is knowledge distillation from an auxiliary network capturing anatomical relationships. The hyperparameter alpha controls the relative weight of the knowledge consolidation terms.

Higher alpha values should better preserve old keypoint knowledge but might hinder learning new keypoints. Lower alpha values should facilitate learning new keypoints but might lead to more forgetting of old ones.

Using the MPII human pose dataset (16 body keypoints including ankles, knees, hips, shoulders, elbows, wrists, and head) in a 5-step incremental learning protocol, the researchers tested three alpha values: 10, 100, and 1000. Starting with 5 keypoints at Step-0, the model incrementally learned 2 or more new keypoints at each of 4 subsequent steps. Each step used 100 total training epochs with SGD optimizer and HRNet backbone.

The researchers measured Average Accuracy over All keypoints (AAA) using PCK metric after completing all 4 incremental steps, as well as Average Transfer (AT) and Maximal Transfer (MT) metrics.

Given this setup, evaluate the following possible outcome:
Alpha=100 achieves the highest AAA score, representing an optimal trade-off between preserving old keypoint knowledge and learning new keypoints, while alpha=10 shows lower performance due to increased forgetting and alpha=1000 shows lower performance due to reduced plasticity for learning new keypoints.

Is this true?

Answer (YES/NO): YES